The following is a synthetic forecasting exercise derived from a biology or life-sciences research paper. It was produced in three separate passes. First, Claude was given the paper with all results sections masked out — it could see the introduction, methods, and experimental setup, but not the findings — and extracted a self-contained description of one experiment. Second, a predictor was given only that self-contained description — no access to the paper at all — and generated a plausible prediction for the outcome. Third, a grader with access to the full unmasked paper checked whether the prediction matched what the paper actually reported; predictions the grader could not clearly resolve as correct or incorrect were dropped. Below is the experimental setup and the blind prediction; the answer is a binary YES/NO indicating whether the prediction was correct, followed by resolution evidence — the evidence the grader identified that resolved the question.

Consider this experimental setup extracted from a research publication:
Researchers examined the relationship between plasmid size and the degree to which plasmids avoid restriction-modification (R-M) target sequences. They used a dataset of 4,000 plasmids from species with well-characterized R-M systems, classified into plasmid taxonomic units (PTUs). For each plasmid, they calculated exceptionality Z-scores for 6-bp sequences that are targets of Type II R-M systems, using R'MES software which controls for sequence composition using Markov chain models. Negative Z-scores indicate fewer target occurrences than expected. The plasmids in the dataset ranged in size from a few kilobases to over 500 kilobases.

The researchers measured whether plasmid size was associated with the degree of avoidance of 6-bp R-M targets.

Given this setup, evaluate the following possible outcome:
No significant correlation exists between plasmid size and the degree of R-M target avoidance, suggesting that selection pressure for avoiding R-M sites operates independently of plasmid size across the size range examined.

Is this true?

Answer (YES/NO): NO